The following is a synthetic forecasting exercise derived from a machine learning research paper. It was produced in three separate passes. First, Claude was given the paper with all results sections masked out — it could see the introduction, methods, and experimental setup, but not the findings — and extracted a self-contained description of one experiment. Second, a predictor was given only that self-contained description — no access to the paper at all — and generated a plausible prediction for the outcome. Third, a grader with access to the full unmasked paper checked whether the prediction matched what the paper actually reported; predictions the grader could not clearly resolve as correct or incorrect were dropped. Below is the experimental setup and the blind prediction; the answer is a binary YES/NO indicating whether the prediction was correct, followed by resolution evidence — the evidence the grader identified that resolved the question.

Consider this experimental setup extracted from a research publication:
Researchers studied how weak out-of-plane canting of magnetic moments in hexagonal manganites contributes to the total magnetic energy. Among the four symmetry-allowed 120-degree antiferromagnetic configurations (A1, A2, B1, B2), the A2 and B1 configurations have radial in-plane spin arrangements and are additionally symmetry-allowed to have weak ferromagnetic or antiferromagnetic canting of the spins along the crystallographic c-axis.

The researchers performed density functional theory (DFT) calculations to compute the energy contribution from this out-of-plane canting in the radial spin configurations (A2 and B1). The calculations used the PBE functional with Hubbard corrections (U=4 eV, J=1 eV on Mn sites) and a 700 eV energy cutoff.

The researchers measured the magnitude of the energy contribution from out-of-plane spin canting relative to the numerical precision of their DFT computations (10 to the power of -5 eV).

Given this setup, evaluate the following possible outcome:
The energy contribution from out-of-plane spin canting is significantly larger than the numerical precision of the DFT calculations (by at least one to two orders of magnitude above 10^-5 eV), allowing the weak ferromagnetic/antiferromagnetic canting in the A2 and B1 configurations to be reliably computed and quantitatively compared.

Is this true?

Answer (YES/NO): NO